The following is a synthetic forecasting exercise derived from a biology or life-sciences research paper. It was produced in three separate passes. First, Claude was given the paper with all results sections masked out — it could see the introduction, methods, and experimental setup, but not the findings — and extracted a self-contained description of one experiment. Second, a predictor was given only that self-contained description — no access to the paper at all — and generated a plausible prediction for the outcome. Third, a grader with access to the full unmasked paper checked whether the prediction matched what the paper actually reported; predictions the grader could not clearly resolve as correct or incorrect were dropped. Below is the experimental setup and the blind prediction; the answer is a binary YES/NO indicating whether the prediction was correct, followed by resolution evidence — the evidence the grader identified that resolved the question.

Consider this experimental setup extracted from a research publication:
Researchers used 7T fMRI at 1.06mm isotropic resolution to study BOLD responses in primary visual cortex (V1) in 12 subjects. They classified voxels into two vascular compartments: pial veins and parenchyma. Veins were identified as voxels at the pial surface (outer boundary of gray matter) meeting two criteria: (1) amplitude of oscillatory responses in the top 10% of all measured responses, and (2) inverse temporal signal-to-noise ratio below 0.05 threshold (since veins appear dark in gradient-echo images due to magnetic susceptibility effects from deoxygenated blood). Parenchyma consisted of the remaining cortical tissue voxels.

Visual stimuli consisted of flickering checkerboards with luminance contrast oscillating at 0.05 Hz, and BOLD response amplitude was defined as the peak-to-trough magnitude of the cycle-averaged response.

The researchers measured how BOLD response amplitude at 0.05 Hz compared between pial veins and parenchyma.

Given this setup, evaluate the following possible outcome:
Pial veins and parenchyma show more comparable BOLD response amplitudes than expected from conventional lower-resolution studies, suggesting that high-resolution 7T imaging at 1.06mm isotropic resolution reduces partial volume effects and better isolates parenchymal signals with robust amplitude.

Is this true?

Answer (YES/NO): NO